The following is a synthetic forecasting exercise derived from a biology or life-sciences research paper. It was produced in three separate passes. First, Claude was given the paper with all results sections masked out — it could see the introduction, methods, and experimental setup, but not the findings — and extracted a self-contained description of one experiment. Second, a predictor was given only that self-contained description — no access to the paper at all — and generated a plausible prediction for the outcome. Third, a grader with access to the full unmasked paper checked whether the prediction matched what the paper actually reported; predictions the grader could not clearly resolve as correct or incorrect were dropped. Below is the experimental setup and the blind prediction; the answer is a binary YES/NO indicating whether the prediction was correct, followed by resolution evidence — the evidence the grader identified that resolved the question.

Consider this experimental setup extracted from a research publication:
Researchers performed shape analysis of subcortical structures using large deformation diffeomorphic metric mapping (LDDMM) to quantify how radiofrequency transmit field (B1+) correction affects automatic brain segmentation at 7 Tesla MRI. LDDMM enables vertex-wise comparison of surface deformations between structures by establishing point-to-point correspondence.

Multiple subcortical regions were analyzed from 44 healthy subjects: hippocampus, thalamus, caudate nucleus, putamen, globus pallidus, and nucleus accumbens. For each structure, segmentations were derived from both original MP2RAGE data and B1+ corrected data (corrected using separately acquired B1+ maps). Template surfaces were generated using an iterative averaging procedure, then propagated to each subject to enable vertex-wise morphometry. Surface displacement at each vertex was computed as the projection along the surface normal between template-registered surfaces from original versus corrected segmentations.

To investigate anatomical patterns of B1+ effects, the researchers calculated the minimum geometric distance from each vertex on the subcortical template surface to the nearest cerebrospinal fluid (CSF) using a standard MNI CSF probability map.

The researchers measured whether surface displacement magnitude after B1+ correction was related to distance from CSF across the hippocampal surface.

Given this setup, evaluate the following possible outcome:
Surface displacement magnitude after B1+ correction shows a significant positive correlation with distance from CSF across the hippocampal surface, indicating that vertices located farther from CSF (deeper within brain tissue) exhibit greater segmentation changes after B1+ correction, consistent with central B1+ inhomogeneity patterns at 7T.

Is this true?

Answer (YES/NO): NO